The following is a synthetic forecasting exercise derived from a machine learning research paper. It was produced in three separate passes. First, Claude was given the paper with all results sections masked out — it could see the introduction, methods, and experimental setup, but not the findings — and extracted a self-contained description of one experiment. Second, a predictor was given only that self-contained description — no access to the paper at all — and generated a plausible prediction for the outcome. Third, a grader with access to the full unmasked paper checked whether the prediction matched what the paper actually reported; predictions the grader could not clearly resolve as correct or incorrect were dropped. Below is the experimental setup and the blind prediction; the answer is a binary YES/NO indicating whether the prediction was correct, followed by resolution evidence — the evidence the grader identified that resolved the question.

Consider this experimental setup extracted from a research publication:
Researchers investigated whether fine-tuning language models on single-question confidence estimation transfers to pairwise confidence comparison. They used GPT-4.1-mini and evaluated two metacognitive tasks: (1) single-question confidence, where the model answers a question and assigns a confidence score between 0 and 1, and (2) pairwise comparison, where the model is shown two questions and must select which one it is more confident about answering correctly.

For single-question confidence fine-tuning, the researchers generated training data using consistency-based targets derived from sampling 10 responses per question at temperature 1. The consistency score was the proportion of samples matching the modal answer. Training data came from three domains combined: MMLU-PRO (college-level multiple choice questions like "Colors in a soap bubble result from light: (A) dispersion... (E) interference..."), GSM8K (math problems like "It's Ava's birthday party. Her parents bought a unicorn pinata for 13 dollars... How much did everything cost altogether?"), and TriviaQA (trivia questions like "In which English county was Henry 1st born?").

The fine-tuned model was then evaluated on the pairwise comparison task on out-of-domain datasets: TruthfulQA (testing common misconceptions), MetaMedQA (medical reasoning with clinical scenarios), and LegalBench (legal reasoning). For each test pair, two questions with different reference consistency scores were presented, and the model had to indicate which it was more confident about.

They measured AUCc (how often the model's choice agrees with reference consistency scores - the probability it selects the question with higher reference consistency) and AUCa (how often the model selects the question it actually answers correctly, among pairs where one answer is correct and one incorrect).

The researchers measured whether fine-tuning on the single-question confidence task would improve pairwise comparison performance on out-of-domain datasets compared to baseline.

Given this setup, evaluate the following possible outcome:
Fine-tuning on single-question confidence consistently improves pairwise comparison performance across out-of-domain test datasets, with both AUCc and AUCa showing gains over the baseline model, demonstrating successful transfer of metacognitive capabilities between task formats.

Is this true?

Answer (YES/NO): NO